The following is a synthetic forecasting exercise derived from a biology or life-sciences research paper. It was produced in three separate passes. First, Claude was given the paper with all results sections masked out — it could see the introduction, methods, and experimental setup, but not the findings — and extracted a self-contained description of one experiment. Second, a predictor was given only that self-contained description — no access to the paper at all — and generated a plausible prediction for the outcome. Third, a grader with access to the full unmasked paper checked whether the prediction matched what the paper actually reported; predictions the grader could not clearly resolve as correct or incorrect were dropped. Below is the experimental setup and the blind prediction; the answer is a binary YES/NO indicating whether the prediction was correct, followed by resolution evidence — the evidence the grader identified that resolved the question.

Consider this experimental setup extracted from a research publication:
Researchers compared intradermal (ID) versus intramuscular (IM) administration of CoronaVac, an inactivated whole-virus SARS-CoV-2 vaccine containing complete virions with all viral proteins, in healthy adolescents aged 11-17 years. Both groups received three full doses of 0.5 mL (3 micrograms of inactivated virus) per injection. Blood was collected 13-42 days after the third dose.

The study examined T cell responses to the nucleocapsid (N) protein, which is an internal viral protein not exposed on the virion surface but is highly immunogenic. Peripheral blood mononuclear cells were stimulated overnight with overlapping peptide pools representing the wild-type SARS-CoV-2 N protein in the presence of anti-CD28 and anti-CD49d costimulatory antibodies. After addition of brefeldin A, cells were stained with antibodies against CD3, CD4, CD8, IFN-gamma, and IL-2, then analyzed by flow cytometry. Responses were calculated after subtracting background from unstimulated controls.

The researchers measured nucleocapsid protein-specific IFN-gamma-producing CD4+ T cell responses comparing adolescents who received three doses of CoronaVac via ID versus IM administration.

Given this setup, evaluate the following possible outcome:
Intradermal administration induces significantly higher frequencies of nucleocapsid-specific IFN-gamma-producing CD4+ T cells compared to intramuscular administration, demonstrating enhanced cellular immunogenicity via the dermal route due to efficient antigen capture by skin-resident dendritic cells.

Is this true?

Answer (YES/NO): NO